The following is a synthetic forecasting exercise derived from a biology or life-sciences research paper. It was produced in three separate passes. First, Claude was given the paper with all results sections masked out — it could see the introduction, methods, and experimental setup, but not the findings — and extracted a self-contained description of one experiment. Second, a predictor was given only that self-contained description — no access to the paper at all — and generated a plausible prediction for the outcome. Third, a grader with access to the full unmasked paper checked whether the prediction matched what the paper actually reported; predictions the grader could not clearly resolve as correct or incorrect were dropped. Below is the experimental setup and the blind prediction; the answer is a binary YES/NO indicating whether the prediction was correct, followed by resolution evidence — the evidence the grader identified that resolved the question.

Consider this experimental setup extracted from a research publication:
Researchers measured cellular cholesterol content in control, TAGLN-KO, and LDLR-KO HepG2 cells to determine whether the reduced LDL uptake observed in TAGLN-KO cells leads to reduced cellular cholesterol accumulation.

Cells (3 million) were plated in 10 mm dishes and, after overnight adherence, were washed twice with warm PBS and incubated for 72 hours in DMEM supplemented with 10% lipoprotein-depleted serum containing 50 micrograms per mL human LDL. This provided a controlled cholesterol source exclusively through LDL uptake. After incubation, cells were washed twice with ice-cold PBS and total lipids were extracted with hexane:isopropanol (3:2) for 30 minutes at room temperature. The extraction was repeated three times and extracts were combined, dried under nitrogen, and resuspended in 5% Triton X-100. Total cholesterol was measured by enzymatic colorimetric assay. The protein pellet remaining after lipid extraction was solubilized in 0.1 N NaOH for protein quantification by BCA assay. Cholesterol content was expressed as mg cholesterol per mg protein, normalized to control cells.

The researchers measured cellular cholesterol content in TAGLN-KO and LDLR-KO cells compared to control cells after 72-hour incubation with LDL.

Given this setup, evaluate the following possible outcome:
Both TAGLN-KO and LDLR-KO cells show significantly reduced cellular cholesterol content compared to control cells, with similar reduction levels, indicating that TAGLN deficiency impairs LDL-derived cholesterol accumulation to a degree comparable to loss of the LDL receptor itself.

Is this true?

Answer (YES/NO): YES